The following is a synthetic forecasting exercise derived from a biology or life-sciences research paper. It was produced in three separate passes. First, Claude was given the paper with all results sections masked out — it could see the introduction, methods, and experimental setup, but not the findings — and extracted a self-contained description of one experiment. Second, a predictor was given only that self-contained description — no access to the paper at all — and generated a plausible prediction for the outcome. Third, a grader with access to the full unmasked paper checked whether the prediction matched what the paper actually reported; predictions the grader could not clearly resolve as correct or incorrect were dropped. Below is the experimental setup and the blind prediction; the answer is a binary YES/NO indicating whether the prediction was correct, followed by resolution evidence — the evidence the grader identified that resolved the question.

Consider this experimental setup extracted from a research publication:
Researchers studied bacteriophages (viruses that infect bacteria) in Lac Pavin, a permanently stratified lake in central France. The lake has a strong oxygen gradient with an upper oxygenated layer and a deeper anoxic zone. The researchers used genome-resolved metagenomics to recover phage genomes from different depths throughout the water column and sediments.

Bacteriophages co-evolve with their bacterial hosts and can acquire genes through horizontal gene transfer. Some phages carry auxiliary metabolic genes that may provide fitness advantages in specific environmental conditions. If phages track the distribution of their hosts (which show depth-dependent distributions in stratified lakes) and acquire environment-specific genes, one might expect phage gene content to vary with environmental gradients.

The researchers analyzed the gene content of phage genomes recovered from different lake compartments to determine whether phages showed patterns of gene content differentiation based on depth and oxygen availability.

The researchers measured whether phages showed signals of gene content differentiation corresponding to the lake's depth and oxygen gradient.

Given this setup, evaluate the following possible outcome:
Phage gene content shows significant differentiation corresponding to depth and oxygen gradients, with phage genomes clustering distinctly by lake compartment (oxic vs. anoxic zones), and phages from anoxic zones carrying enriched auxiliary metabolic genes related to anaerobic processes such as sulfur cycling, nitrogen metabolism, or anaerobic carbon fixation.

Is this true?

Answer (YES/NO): NO